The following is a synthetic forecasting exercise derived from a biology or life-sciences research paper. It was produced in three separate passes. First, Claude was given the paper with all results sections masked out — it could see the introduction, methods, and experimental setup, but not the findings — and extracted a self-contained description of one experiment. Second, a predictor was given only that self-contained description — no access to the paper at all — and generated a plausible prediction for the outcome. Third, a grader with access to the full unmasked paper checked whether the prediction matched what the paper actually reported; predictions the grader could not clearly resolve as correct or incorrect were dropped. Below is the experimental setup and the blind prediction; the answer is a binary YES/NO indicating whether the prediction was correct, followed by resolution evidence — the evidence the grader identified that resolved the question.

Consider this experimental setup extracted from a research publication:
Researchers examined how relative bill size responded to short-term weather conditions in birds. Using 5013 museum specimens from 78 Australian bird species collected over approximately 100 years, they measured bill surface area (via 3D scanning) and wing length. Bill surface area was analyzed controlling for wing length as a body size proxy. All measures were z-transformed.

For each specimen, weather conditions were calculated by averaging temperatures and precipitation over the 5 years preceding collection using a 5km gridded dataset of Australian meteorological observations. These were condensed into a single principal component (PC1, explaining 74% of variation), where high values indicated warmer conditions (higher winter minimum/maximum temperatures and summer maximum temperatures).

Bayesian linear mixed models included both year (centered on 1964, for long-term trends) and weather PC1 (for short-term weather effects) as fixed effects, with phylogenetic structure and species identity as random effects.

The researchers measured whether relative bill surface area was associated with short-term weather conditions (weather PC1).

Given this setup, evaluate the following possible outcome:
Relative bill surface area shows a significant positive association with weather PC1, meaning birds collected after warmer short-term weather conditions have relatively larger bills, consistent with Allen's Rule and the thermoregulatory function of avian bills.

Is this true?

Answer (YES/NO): NO